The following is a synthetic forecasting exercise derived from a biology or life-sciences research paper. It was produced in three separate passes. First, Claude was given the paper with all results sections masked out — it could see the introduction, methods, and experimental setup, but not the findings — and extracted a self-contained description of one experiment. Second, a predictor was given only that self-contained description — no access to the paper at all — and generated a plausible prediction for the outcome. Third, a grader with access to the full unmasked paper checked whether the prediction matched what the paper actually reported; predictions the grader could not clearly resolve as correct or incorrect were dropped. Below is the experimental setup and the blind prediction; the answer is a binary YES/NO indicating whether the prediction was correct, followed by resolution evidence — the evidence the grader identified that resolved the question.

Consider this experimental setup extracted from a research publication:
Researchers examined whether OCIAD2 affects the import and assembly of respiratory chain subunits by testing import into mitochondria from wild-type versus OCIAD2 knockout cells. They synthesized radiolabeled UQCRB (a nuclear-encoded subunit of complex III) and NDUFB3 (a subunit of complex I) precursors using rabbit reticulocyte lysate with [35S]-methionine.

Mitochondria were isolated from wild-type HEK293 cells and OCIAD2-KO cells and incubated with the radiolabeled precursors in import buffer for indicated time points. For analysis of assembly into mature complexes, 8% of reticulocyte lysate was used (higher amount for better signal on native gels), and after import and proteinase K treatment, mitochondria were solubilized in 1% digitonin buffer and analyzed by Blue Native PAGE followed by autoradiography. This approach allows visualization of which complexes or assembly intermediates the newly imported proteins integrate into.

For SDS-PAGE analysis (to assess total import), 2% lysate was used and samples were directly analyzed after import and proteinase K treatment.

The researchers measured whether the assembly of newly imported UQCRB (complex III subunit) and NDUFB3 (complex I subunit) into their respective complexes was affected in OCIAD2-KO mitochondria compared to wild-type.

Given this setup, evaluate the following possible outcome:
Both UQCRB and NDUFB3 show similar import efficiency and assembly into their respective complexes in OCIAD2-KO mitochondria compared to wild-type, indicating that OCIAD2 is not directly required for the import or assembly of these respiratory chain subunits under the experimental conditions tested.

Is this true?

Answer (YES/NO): NO